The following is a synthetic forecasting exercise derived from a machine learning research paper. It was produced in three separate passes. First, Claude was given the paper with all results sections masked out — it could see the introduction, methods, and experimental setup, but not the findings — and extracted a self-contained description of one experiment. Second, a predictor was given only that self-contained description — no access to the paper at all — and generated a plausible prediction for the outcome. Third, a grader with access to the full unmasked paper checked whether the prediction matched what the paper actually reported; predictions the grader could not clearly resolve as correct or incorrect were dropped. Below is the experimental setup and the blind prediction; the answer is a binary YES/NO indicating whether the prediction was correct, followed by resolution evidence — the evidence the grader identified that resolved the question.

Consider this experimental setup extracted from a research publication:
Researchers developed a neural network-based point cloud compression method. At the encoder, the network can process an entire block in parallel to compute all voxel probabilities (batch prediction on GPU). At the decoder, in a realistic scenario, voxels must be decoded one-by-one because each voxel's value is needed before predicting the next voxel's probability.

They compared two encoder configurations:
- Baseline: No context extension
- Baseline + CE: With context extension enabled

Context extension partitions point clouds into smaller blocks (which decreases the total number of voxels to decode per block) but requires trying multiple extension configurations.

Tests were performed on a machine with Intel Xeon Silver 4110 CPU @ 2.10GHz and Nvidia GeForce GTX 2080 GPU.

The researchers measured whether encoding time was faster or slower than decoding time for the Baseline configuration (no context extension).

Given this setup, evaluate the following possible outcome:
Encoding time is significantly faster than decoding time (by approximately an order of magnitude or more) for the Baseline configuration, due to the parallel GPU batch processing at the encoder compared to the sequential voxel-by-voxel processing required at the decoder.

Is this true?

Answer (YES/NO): NO